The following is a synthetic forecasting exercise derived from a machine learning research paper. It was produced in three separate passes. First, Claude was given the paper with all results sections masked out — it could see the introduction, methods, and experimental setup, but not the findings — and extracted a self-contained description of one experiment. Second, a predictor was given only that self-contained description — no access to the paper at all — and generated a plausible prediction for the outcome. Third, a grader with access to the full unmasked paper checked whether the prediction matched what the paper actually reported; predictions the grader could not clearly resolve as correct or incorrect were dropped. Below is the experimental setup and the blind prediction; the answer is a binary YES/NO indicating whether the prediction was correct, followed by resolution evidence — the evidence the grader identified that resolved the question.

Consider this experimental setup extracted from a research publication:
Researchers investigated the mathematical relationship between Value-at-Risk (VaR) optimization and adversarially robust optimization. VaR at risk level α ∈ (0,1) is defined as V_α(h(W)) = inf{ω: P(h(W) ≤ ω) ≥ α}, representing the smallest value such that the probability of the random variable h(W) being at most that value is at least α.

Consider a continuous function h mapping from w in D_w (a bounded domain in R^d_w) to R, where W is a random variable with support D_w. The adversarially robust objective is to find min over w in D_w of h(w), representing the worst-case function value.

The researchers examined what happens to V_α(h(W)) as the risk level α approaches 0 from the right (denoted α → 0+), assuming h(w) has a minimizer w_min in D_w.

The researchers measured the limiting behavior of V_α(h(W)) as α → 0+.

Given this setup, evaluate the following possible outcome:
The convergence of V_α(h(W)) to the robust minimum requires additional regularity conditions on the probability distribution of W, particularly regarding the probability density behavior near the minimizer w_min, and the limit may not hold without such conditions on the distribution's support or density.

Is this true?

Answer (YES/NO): NO